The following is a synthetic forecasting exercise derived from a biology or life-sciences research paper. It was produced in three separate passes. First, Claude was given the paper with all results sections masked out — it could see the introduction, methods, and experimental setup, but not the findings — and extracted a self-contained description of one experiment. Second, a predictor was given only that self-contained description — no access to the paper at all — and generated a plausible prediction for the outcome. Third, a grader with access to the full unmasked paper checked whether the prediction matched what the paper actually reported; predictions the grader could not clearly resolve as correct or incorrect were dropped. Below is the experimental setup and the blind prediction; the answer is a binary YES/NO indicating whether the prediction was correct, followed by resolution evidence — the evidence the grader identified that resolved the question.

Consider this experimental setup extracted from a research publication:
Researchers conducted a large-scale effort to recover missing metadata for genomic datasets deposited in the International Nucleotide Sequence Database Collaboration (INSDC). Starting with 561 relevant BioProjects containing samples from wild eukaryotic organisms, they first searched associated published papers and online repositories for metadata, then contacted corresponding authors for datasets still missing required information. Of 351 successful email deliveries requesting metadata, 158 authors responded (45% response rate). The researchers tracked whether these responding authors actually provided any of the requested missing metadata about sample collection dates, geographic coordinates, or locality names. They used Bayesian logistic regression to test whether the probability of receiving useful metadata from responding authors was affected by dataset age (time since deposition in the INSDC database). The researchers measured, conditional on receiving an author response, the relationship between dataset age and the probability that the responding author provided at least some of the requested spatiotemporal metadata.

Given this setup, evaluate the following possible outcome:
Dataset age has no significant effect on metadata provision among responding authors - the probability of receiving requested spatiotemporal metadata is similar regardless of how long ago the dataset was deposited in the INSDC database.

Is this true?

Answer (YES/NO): NO